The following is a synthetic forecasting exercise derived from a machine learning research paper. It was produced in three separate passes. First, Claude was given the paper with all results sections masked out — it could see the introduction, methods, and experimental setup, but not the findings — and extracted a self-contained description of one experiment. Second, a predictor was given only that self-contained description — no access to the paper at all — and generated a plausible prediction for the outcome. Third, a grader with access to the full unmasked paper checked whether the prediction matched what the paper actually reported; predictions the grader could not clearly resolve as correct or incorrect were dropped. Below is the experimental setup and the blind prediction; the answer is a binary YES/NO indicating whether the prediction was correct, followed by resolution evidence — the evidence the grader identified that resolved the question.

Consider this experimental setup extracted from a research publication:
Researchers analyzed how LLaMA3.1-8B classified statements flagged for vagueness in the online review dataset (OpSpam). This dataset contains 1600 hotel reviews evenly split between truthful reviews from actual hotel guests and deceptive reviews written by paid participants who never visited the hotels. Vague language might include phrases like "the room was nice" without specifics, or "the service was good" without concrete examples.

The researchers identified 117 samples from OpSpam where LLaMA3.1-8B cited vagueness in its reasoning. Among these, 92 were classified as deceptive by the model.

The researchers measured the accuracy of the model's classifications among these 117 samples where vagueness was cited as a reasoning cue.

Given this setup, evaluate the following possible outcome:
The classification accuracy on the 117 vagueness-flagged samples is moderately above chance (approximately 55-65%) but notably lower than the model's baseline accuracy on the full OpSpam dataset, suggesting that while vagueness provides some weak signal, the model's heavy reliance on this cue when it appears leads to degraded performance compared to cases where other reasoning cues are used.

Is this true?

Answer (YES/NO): YES